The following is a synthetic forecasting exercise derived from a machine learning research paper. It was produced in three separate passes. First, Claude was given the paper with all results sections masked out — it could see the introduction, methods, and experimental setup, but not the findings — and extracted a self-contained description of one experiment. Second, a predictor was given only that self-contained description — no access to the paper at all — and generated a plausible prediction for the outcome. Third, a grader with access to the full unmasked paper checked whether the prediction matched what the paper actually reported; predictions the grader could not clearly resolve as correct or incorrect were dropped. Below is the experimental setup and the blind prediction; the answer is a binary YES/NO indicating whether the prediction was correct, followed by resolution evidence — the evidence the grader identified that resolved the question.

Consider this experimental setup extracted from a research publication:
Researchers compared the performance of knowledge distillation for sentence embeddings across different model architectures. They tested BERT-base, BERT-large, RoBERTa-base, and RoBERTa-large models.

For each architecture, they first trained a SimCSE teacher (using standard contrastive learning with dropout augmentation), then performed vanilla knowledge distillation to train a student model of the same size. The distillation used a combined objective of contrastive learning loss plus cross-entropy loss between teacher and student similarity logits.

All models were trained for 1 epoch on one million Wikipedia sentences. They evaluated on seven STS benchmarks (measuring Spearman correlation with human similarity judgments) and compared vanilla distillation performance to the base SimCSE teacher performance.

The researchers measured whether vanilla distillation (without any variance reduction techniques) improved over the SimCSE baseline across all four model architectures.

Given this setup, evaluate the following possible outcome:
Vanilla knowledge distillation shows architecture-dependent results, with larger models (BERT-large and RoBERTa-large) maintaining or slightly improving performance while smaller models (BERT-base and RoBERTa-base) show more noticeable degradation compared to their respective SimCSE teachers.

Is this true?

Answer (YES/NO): NO